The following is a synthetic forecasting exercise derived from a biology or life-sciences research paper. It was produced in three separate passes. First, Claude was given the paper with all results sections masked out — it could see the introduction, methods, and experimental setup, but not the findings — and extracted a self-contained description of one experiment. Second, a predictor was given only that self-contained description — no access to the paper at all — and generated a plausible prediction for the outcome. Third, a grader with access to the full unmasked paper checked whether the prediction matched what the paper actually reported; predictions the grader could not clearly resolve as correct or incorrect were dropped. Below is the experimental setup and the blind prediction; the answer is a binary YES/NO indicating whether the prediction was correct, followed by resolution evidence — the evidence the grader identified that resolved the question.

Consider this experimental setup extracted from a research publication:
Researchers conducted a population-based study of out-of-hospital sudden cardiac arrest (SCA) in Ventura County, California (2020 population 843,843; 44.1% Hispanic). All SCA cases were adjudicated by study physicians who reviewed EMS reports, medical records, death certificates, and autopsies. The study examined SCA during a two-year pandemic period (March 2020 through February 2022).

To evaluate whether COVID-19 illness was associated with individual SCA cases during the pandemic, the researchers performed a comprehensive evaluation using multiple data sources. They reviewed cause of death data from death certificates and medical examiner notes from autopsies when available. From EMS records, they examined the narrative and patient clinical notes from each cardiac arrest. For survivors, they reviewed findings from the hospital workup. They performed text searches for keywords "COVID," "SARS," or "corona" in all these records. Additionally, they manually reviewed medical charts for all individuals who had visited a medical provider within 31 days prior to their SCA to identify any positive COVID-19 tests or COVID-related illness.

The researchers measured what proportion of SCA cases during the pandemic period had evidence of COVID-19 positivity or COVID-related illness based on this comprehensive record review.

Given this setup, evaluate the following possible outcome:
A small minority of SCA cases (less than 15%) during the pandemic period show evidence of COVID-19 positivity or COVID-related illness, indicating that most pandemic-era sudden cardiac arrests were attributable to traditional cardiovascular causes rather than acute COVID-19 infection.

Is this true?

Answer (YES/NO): YES